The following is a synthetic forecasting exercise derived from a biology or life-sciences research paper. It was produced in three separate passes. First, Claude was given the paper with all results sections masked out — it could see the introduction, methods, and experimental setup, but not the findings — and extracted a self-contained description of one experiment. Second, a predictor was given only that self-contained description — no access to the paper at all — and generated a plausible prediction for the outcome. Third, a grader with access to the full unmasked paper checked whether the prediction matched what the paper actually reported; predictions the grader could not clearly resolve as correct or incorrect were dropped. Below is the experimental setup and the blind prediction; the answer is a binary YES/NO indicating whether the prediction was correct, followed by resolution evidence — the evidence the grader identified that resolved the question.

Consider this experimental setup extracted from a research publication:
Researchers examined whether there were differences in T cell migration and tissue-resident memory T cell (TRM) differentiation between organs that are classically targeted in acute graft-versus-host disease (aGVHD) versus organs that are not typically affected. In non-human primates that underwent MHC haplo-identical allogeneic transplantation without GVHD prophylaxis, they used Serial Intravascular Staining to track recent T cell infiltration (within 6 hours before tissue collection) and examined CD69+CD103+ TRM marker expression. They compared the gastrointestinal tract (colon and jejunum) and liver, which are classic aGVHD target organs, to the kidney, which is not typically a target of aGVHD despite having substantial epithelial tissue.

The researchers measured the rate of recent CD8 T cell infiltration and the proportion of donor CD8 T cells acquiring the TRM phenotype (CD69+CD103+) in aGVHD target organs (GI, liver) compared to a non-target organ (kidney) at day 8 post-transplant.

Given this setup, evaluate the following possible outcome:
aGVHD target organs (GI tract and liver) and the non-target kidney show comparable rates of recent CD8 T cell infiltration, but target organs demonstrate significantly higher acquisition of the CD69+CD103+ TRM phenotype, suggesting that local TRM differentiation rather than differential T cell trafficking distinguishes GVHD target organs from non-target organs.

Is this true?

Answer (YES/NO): NO